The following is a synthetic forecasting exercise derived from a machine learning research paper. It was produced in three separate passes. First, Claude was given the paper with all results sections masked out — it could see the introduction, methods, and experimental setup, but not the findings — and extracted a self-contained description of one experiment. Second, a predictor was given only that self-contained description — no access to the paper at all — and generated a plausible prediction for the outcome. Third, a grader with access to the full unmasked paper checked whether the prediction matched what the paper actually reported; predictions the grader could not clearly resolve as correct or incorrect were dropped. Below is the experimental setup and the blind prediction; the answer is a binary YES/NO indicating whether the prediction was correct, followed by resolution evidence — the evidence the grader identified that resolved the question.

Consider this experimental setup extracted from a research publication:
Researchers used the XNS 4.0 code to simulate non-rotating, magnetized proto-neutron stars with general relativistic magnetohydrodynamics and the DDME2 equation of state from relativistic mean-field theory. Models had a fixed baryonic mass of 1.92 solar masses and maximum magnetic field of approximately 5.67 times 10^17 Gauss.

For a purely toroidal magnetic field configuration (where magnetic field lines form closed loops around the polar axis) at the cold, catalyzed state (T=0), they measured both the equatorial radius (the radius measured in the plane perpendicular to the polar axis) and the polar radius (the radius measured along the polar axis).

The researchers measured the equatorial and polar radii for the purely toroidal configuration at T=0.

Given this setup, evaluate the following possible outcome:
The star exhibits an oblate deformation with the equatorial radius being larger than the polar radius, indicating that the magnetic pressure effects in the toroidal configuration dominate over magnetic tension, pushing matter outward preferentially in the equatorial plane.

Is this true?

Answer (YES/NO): NO